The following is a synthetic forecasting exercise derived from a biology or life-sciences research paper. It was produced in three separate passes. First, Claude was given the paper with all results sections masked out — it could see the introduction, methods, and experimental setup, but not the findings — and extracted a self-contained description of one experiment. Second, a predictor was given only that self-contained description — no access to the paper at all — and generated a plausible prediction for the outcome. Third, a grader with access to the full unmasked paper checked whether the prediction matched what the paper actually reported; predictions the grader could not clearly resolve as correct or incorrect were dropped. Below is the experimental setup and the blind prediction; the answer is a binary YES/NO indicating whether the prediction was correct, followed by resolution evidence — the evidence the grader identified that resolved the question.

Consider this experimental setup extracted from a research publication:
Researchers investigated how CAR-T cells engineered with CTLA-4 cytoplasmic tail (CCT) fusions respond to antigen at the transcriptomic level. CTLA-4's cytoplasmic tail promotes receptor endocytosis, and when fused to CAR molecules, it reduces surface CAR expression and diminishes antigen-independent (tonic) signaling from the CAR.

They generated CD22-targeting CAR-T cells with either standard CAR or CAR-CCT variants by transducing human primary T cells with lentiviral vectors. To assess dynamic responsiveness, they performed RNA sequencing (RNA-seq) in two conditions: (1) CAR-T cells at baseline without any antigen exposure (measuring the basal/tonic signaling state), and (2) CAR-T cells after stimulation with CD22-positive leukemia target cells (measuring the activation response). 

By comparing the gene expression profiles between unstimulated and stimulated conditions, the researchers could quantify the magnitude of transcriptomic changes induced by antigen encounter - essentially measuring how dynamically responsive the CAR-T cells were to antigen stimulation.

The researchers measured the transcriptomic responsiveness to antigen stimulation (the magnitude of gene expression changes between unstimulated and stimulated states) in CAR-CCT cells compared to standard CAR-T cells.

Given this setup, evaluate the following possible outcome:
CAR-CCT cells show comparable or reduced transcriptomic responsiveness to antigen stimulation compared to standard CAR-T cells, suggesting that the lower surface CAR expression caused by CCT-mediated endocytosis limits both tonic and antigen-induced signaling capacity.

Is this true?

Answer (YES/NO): NO